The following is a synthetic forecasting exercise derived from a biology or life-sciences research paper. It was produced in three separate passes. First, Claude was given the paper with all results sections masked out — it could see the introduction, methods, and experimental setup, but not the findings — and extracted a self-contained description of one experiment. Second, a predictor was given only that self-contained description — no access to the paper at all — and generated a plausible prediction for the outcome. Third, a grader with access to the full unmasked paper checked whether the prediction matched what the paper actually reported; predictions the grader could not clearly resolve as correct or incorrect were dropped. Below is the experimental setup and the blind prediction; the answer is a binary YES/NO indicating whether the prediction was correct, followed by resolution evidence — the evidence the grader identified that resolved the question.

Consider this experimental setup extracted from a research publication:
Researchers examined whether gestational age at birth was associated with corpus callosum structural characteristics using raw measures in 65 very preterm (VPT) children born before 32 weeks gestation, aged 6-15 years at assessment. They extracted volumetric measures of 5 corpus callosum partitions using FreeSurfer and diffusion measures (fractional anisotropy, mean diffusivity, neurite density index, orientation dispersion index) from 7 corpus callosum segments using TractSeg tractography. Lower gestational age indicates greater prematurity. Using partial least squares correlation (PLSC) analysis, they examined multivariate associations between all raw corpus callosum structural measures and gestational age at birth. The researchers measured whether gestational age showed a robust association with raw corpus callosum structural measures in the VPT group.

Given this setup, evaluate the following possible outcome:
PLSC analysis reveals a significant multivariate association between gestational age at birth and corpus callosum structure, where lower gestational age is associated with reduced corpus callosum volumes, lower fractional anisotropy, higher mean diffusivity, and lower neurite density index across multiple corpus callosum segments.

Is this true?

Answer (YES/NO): NO